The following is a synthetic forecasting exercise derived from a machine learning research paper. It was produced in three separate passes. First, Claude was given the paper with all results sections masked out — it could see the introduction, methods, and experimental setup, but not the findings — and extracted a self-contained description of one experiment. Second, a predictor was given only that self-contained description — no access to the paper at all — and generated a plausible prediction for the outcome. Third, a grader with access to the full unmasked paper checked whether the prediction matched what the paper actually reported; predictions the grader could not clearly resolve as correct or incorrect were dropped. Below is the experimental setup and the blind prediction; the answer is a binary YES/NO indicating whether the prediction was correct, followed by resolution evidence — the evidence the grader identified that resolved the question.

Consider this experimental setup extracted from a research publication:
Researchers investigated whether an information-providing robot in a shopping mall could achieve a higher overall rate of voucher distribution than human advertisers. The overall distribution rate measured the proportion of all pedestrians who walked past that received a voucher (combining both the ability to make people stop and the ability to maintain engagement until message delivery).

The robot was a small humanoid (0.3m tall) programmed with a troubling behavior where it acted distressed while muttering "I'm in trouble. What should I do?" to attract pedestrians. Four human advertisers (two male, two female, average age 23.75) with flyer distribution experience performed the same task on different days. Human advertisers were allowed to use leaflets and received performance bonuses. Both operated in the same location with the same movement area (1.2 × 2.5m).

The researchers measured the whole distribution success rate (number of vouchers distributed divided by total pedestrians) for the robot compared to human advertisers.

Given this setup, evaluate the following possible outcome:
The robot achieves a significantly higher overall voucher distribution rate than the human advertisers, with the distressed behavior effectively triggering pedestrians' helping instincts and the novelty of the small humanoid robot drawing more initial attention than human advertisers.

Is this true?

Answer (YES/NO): YES